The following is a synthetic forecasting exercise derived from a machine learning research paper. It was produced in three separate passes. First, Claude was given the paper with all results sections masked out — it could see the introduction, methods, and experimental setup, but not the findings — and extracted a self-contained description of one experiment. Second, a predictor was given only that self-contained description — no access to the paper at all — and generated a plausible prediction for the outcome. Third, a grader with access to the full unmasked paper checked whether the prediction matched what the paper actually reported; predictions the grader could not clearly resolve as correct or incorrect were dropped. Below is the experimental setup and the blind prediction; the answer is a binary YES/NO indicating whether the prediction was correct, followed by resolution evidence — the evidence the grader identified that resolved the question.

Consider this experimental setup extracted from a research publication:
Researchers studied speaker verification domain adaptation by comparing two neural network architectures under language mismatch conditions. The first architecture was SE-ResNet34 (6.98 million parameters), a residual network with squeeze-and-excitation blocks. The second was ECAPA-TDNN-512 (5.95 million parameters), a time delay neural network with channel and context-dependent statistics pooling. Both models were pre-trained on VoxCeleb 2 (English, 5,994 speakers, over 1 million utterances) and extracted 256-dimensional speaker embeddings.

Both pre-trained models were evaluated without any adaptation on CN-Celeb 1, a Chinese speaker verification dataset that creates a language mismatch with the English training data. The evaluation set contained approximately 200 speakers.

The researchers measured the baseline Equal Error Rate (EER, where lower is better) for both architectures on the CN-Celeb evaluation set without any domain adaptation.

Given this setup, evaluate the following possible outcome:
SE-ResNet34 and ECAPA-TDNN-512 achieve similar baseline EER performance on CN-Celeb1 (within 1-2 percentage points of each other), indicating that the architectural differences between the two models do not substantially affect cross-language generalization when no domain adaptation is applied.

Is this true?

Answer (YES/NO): NO